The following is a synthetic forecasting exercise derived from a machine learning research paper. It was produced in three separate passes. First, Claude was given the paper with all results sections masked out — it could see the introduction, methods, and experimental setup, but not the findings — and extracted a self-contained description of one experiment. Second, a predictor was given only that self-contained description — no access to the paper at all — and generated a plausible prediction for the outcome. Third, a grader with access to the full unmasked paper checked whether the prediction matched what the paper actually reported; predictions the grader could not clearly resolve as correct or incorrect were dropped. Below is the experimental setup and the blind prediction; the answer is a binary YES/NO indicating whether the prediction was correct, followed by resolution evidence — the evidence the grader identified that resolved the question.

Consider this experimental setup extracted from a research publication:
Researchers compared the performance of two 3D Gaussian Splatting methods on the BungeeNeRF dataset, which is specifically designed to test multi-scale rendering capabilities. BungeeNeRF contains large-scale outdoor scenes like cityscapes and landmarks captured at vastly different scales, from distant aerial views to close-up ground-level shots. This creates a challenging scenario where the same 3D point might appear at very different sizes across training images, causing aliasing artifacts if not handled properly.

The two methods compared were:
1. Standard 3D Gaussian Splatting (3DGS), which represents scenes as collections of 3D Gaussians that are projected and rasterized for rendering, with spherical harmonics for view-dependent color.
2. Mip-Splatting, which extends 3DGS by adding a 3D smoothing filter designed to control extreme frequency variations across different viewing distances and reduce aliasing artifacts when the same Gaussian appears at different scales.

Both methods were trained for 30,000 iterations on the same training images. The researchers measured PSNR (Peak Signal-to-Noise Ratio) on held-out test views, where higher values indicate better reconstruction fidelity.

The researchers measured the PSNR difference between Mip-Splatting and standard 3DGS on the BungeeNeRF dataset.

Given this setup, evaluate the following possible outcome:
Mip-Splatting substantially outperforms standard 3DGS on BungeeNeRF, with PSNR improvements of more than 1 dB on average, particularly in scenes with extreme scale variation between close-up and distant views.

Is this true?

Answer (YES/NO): YES